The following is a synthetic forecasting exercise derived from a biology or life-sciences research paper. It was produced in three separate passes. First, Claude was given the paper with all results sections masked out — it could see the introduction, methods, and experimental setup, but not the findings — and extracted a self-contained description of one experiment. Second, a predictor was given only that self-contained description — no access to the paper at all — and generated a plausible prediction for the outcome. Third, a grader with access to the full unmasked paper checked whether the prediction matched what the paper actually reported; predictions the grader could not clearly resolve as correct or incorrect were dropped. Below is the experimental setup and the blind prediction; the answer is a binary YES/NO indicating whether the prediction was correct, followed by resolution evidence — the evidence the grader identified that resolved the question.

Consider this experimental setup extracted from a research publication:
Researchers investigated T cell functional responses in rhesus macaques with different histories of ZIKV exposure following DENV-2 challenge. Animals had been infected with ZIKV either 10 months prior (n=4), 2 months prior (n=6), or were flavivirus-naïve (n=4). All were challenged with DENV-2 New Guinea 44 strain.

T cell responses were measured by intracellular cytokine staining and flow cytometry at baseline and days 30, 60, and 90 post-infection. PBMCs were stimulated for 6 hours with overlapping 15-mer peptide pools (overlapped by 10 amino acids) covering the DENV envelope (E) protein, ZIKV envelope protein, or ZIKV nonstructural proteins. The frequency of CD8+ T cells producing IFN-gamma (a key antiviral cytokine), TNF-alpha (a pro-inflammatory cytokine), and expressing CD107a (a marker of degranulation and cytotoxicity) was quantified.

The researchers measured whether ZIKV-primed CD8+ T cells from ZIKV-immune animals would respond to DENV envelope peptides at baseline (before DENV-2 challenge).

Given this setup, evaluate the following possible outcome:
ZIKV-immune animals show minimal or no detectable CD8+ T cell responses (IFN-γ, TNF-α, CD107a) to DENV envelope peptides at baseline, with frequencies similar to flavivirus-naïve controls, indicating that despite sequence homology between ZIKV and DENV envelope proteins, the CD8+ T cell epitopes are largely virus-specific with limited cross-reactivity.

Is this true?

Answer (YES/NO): NO